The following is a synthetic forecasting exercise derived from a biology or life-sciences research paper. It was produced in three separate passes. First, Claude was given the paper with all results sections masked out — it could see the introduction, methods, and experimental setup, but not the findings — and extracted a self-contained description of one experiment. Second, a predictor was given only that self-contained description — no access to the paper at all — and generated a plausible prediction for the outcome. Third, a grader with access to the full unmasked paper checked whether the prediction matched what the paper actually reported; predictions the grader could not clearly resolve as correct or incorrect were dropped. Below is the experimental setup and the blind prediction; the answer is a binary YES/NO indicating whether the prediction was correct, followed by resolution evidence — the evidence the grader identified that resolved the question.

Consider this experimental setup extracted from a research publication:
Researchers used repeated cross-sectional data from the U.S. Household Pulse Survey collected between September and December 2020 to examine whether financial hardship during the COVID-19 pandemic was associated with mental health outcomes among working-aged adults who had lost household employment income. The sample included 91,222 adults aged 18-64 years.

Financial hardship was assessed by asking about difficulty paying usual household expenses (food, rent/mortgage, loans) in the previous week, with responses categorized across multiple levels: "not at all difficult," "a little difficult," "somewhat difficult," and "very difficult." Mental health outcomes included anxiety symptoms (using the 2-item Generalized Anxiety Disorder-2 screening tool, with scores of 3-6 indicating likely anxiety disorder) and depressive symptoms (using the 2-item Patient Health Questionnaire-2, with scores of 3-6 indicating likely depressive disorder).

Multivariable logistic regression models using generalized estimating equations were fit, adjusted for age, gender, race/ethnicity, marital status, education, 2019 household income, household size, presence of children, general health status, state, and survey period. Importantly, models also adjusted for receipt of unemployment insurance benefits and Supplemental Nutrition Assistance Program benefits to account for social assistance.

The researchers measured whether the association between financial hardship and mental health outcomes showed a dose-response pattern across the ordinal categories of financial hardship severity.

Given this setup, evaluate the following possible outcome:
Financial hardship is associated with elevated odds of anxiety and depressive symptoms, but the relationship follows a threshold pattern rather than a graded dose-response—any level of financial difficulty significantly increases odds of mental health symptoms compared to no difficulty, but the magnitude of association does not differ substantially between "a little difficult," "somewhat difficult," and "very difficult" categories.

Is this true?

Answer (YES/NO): NO